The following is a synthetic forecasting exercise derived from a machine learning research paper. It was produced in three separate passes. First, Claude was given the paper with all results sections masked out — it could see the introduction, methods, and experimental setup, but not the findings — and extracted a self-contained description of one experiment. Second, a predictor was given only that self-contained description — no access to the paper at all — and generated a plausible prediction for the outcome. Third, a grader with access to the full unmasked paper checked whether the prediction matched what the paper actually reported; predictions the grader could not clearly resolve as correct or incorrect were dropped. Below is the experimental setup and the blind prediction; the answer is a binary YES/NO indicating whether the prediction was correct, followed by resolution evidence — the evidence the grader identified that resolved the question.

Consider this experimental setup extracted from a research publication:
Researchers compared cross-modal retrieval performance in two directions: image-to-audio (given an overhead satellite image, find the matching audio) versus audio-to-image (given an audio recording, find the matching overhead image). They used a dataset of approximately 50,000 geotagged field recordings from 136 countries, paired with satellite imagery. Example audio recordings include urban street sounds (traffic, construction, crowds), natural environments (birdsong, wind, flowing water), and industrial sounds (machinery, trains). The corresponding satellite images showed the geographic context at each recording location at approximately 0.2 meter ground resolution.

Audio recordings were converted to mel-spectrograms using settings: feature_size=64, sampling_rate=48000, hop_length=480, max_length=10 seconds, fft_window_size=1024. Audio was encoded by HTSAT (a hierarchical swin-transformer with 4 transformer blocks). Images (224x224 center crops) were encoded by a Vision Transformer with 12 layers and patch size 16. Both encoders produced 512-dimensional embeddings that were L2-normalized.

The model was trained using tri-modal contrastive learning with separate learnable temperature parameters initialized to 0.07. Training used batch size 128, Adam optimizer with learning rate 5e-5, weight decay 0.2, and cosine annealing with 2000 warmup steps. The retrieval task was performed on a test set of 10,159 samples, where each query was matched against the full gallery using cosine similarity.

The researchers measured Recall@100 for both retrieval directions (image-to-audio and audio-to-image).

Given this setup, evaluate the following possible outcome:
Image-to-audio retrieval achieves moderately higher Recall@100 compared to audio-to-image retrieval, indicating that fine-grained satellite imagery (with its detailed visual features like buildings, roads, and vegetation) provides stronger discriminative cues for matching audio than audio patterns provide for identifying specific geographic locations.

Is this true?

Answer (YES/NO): NO